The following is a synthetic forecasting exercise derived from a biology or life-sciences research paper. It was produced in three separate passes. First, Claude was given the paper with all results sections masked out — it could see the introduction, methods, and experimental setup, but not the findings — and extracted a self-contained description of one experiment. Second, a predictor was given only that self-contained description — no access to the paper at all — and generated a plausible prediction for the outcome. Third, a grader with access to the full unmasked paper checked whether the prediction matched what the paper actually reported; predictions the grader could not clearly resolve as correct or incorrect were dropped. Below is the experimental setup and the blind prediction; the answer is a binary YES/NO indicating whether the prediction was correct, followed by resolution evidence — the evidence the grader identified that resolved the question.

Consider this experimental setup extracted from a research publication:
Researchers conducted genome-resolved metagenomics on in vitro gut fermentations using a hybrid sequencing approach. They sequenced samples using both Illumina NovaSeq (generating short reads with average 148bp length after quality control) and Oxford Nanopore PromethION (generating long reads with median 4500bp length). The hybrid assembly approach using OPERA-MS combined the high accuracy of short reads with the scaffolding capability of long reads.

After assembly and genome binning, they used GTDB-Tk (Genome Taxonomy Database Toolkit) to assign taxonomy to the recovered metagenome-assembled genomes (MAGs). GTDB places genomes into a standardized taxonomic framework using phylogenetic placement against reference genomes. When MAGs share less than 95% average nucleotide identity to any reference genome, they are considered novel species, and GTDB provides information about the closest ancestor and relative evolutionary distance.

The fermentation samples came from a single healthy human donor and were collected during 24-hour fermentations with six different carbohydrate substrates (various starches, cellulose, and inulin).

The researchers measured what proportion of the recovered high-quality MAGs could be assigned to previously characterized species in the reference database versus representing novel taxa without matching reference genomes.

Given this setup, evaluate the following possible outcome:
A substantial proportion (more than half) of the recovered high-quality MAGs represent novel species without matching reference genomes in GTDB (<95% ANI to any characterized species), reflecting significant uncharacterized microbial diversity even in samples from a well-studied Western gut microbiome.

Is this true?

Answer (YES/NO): NO